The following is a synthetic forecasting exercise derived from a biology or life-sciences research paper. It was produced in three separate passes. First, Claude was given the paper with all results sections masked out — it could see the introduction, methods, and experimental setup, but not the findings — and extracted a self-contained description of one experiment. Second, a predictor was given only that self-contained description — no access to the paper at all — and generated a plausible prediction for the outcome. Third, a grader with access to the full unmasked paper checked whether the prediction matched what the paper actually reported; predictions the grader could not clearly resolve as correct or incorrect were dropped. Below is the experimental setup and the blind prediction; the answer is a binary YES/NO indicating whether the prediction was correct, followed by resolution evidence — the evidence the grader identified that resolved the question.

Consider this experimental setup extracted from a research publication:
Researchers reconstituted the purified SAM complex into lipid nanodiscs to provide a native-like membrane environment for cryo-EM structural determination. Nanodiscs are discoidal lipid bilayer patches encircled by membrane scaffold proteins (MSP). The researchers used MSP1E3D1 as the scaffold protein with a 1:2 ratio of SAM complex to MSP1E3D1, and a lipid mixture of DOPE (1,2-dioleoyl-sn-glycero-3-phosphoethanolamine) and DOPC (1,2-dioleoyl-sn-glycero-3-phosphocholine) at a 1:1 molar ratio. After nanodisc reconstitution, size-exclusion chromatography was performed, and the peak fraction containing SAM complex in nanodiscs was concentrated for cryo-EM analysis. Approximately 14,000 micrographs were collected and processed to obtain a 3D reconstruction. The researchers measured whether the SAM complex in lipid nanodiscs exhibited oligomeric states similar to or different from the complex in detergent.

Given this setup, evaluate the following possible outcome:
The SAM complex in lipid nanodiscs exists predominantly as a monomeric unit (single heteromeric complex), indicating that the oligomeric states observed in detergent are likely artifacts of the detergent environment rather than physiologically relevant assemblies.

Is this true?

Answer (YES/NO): YES